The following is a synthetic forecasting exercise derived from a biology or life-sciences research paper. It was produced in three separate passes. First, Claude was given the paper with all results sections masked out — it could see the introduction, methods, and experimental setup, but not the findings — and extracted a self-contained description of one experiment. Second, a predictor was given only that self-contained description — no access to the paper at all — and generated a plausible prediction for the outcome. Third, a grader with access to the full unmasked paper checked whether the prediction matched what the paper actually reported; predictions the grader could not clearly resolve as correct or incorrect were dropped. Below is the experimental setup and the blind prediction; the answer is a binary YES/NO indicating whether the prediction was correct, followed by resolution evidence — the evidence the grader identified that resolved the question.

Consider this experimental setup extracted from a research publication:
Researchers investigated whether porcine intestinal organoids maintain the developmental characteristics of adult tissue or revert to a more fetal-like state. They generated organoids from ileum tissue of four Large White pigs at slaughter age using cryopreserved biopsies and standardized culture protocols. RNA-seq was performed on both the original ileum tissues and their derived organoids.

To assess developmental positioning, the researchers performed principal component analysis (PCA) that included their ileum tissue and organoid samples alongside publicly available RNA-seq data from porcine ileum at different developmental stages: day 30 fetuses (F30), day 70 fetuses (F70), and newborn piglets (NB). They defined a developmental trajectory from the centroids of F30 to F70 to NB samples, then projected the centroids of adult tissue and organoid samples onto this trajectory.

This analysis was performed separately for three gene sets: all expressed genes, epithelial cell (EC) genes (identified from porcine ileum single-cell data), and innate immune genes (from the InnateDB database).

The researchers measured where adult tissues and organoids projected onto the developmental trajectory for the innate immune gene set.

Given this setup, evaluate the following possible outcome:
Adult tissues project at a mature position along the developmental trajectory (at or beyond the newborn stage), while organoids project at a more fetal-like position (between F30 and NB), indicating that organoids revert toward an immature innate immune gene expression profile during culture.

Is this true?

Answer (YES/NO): YES